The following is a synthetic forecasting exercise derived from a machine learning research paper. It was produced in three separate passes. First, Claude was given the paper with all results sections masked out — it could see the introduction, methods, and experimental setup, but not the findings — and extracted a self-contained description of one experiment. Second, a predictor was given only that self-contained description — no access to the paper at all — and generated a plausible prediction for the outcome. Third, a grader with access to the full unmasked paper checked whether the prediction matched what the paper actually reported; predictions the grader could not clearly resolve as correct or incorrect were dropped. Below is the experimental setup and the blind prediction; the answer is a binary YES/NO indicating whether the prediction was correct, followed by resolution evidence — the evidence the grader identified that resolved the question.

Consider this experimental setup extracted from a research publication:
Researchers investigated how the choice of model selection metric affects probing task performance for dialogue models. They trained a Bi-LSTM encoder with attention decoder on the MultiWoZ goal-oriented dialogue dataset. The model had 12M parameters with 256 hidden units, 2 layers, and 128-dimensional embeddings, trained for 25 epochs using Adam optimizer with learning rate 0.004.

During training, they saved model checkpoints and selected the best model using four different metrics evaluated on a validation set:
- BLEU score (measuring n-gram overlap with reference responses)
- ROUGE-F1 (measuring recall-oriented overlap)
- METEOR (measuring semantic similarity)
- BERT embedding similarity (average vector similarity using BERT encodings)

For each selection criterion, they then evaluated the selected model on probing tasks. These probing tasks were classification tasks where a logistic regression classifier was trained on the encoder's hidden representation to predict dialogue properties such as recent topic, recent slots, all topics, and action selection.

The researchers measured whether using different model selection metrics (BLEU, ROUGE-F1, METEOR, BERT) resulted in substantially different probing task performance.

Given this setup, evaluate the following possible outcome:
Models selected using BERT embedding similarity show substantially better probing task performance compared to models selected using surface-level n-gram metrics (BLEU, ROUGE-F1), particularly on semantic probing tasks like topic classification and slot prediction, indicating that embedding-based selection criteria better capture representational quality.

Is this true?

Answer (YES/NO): NO